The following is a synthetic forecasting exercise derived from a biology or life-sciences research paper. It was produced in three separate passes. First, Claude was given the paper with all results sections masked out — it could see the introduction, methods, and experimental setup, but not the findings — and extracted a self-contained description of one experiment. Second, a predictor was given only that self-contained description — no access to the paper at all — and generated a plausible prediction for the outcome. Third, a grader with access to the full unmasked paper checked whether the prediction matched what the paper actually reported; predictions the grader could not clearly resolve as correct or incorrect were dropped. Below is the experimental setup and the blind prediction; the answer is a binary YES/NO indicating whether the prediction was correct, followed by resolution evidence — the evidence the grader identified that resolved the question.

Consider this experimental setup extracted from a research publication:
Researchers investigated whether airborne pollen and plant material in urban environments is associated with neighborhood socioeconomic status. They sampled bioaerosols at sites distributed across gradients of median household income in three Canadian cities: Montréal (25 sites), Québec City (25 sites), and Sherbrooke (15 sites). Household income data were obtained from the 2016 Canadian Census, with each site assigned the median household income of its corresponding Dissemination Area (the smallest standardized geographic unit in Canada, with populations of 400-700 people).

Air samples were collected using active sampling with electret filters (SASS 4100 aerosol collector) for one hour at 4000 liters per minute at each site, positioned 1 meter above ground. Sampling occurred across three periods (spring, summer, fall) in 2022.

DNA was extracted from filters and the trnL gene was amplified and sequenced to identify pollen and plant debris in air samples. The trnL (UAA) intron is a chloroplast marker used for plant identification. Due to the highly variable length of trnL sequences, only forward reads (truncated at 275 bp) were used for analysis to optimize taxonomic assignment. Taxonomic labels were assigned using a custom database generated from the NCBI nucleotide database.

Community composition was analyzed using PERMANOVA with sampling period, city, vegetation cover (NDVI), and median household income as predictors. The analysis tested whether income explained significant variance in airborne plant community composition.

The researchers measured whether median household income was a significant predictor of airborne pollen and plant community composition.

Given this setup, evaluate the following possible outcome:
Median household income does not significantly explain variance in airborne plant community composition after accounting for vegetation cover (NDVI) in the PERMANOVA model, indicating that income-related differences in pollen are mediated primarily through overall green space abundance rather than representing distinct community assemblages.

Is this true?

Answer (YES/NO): NO